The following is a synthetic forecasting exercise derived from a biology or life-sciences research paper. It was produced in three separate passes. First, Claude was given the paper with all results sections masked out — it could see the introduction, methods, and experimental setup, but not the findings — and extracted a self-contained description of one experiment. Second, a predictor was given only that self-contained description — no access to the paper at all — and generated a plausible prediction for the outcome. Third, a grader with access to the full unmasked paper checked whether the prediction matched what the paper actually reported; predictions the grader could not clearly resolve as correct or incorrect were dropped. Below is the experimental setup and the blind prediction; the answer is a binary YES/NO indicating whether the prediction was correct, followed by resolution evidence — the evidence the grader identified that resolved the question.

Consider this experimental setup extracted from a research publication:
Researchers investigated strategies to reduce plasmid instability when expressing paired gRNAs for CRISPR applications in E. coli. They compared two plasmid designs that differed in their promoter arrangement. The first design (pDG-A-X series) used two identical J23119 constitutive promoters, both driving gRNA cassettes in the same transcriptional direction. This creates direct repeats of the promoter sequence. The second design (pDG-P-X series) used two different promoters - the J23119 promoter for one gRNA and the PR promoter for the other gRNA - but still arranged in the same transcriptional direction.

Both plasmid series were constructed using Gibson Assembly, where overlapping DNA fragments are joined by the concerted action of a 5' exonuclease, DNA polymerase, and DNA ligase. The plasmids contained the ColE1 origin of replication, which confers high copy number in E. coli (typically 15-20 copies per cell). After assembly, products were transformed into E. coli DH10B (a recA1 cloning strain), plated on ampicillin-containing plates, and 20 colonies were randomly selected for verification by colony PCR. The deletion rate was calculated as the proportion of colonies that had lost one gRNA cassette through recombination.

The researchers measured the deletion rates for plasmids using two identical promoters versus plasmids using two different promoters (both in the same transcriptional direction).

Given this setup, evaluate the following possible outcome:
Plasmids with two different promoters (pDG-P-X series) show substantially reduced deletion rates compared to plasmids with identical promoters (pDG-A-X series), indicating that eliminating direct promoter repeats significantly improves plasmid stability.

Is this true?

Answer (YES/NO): NO